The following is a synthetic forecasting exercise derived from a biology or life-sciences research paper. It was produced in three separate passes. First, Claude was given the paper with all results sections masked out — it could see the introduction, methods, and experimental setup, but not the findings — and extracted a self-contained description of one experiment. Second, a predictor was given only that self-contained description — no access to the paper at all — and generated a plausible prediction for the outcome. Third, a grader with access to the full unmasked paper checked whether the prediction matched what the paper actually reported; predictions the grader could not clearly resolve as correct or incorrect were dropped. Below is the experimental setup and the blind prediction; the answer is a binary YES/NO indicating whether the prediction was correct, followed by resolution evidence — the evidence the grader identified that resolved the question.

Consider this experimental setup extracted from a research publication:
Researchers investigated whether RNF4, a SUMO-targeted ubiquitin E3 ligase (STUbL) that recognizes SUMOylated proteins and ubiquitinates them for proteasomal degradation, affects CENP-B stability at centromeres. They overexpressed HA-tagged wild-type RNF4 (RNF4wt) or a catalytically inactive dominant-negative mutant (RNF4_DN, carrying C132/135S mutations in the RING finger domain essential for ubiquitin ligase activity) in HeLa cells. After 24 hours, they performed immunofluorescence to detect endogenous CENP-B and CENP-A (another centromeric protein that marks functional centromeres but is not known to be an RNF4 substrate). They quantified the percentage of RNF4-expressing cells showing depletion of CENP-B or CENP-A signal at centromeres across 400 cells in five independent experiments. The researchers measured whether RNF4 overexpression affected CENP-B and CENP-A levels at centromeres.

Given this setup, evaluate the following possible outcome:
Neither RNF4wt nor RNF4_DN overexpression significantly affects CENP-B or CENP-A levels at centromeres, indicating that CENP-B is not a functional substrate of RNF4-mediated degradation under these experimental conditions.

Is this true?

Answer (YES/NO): NO